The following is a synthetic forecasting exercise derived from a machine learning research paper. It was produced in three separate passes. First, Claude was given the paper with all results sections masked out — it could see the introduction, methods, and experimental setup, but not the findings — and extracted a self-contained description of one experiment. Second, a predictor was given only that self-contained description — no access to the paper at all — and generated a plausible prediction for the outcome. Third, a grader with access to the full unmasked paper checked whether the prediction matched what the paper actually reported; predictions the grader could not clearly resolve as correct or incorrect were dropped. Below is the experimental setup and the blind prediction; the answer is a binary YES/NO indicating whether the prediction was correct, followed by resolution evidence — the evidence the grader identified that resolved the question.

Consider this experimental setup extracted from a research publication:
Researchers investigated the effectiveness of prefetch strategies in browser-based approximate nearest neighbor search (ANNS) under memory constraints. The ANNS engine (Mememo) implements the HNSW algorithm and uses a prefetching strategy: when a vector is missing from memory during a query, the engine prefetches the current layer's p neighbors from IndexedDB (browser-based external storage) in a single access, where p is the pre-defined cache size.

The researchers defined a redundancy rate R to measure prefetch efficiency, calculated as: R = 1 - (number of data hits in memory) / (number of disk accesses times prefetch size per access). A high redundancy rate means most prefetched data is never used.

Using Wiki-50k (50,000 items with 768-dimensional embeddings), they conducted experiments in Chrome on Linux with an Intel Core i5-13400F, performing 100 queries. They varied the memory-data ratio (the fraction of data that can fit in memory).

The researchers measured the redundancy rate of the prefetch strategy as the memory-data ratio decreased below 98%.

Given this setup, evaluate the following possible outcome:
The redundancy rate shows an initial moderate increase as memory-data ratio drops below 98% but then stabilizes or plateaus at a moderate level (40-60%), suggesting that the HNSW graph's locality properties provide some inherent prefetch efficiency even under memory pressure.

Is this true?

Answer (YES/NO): NO